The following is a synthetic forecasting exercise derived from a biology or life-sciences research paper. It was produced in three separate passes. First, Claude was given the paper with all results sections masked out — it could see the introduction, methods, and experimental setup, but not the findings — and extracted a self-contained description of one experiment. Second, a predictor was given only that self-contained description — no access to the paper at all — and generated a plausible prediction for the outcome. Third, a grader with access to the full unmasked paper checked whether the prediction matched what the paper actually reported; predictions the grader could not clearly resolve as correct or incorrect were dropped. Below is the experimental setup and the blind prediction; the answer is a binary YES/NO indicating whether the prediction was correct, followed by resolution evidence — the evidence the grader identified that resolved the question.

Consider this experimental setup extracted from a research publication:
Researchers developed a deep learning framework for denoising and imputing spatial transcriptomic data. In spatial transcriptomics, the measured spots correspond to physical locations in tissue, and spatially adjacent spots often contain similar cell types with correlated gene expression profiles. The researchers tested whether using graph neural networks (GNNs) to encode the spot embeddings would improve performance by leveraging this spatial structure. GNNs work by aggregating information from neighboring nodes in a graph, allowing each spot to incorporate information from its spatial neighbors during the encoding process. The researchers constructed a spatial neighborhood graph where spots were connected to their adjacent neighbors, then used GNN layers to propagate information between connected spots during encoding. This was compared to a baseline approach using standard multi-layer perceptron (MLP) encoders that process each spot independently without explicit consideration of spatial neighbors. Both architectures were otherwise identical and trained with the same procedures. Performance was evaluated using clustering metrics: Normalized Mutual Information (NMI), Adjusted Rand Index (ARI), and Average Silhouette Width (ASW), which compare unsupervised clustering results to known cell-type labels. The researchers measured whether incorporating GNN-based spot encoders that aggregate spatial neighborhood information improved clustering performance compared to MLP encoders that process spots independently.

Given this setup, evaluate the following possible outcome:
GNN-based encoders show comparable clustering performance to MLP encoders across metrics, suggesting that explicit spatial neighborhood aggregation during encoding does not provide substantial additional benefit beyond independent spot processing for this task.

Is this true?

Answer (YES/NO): YES